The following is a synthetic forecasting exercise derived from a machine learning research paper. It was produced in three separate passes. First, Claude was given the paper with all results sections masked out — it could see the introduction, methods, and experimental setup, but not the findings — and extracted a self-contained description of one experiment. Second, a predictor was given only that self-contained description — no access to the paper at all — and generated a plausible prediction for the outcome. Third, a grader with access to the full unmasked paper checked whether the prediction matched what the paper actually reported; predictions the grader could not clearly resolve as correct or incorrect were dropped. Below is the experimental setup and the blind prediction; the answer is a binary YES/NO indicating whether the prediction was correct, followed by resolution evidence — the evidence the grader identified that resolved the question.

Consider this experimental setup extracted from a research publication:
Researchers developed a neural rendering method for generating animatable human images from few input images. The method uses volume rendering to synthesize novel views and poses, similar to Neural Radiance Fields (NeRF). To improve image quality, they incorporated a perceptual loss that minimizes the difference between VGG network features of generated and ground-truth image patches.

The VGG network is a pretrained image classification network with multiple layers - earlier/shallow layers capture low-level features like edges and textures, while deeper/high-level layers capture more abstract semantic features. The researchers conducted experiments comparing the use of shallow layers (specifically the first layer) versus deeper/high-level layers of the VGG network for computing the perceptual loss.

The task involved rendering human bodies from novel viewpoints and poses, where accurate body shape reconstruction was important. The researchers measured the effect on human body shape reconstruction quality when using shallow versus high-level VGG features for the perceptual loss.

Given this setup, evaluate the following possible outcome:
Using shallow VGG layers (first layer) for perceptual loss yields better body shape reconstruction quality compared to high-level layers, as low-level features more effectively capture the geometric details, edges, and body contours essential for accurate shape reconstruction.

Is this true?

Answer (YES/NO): YES